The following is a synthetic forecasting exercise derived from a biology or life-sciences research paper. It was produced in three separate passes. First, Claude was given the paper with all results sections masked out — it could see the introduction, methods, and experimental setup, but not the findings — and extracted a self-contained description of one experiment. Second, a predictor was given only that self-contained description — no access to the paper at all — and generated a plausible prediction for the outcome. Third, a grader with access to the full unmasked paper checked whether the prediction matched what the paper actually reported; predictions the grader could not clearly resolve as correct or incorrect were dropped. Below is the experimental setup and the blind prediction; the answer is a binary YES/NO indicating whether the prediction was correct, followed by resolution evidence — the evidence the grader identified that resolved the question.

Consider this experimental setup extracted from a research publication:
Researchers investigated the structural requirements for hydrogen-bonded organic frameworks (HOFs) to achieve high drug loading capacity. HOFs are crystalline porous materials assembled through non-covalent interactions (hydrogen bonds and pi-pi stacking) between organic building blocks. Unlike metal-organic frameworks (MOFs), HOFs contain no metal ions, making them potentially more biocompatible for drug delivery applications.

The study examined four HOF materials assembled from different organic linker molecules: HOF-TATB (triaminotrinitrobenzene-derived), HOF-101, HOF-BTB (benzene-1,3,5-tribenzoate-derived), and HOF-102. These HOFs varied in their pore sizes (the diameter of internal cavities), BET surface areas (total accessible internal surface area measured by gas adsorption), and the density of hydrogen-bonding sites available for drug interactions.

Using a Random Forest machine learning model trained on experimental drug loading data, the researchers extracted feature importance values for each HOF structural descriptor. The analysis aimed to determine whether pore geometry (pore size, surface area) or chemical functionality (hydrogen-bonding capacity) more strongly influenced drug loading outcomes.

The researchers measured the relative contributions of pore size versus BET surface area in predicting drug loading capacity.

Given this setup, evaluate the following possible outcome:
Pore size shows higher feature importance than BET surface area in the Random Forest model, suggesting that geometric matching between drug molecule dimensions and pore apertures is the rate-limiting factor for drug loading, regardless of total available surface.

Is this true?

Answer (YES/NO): YES